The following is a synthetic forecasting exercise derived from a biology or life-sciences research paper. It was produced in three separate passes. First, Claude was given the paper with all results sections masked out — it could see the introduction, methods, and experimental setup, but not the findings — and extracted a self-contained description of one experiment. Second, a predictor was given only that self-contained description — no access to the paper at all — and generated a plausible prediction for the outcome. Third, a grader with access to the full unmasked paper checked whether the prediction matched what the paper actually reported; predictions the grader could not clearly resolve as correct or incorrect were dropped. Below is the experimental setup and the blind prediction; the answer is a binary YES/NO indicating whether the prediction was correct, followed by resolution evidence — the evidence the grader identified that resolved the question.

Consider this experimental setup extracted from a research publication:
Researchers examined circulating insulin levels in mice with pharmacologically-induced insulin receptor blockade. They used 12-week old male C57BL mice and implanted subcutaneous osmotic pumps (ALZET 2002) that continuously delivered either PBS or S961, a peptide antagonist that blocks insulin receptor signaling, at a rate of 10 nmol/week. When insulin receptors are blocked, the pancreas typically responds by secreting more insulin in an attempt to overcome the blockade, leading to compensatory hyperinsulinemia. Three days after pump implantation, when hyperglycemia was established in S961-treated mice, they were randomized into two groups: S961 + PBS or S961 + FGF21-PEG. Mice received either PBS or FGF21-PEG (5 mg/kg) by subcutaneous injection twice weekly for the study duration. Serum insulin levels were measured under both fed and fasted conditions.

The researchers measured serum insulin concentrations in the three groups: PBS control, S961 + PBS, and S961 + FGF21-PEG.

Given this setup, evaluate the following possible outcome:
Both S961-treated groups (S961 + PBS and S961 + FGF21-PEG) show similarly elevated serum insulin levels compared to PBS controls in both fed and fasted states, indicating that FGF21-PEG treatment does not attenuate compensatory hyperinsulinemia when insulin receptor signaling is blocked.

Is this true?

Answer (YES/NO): NO